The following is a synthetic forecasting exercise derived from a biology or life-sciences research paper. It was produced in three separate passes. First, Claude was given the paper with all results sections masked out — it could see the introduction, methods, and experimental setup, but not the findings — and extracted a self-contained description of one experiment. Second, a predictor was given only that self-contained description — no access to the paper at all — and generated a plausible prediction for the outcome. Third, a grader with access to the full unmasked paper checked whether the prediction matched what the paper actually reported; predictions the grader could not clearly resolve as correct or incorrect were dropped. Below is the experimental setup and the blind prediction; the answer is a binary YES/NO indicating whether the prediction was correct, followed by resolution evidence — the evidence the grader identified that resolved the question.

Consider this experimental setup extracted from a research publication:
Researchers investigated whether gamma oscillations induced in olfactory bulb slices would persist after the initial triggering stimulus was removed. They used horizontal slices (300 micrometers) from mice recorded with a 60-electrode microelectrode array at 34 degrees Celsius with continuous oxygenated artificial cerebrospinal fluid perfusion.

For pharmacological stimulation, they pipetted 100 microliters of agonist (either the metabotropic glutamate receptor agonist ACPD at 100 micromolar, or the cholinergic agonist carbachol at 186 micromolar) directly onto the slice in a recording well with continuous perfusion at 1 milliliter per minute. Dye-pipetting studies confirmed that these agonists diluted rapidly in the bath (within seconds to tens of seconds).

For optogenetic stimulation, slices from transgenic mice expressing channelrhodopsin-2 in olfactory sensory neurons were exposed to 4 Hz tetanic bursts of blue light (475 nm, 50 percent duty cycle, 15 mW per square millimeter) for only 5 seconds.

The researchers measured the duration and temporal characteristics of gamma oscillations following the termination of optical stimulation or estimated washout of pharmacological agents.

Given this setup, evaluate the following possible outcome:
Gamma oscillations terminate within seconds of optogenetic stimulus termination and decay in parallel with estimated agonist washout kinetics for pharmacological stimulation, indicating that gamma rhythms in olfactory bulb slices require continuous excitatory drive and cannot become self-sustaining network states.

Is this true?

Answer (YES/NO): NO